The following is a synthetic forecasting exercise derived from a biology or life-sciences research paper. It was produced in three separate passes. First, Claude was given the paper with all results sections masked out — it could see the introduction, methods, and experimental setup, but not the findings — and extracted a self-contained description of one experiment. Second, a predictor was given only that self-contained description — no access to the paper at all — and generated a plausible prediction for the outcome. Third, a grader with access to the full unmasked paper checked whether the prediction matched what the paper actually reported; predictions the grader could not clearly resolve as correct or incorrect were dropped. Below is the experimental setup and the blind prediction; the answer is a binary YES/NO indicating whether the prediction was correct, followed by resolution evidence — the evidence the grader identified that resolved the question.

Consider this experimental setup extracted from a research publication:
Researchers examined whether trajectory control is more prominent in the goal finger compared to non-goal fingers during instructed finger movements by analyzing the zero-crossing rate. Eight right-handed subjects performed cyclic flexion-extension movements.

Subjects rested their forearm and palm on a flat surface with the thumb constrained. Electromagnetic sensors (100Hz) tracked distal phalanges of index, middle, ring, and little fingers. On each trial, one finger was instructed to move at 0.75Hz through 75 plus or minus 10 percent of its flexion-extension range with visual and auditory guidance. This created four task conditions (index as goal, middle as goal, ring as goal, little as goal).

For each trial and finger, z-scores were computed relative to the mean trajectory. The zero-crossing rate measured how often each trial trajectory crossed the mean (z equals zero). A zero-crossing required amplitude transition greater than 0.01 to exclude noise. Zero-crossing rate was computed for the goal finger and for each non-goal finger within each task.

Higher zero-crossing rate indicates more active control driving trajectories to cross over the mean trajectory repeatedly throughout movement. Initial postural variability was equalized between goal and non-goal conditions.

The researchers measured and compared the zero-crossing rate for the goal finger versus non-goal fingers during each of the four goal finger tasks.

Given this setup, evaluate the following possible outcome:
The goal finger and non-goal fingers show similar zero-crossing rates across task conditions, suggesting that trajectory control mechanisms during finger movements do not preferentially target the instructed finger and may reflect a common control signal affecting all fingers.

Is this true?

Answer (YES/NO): NO